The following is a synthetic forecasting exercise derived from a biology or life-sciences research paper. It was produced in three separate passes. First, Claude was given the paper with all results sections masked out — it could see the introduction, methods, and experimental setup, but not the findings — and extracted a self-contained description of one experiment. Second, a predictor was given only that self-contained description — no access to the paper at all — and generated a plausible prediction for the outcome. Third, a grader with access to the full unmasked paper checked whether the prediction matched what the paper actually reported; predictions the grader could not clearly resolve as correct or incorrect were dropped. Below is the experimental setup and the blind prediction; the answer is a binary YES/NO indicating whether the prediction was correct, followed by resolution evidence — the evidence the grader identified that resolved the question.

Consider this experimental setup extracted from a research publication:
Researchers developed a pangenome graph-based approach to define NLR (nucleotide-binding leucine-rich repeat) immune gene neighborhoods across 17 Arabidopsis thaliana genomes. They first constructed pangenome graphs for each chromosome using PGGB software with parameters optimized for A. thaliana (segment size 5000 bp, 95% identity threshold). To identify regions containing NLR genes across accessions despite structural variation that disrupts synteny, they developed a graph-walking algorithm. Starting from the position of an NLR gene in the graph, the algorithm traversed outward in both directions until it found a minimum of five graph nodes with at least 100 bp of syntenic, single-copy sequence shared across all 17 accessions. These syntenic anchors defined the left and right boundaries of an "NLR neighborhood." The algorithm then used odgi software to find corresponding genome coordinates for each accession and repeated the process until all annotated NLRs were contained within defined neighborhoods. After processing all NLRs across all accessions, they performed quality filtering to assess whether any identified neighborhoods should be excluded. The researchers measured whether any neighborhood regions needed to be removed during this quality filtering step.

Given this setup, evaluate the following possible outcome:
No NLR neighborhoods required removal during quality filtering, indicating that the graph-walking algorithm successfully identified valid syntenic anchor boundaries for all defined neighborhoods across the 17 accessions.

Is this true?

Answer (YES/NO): NO